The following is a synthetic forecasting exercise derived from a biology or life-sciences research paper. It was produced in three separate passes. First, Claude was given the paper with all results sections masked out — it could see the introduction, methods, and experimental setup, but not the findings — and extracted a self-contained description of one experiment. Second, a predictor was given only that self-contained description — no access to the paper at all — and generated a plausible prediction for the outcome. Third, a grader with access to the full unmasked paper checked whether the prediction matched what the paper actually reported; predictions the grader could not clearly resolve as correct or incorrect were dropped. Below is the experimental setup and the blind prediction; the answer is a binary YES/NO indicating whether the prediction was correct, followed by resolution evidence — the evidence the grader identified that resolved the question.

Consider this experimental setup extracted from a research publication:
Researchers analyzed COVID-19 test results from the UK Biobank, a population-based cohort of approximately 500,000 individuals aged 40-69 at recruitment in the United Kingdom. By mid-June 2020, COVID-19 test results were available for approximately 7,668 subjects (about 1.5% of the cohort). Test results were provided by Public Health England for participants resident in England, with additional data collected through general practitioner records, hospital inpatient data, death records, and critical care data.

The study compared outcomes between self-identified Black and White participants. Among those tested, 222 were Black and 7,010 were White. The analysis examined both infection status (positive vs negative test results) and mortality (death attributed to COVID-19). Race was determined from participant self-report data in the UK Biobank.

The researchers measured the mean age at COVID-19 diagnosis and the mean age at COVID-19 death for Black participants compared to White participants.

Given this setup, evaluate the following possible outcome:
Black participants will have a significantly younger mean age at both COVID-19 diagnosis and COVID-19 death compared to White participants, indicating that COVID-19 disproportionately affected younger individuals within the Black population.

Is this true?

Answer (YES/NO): YES